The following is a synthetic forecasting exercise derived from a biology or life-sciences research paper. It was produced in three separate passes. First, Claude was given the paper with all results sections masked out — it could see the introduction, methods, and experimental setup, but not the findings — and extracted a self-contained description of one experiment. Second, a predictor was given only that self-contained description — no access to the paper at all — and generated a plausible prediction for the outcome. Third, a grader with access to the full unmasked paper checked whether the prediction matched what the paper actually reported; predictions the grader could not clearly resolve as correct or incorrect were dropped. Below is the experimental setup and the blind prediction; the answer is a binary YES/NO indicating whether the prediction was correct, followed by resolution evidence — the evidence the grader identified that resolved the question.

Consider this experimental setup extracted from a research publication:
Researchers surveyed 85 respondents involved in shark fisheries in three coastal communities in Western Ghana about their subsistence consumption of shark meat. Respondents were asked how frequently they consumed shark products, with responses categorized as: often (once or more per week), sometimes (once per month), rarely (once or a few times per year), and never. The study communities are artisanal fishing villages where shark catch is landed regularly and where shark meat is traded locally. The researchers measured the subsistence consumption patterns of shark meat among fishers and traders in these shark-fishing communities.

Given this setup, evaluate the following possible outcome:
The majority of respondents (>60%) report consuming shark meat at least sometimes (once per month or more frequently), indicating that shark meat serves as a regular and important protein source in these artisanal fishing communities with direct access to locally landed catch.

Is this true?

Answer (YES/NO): YES